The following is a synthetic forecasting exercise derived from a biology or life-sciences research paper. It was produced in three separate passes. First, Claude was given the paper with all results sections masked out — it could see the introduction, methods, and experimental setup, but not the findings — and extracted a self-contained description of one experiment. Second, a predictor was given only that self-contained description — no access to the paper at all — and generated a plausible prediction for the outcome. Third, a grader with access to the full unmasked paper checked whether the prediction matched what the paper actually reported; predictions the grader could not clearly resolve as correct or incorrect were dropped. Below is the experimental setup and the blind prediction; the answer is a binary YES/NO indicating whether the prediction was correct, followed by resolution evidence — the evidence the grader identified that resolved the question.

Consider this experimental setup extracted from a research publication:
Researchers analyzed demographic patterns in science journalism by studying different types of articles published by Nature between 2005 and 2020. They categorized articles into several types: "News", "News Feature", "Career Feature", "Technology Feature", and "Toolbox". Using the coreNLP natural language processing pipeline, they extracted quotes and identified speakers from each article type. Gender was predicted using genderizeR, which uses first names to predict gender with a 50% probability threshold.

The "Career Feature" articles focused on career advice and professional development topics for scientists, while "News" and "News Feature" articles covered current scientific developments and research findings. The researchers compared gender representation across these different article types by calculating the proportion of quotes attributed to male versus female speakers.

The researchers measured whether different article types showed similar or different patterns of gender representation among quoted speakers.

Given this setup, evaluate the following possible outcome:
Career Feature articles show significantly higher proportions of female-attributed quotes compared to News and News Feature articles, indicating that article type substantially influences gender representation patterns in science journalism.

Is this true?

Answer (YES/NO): YES